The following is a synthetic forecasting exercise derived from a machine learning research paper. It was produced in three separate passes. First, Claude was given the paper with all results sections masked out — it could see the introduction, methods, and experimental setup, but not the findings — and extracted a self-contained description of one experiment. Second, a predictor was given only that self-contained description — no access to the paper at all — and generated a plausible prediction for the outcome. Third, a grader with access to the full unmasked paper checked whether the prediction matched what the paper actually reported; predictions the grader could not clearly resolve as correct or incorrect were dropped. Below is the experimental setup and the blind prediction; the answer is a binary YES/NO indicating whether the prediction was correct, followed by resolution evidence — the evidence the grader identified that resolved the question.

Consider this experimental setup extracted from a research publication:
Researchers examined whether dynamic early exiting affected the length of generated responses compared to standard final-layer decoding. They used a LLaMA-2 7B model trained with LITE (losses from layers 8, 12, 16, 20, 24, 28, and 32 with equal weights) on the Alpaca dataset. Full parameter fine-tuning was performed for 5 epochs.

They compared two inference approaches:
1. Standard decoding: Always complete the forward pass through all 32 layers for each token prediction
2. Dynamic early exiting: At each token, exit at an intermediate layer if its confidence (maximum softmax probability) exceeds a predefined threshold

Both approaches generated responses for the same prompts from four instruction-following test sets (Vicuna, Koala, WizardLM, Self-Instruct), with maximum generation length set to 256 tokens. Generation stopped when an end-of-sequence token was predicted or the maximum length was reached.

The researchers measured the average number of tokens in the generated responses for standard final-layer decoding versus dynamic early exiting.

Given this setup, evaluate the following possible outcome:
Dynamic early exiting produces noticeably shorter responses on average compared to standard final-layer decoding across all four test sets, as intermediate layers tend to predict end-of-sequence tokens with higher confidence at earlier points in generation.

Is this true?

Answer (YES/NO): NO